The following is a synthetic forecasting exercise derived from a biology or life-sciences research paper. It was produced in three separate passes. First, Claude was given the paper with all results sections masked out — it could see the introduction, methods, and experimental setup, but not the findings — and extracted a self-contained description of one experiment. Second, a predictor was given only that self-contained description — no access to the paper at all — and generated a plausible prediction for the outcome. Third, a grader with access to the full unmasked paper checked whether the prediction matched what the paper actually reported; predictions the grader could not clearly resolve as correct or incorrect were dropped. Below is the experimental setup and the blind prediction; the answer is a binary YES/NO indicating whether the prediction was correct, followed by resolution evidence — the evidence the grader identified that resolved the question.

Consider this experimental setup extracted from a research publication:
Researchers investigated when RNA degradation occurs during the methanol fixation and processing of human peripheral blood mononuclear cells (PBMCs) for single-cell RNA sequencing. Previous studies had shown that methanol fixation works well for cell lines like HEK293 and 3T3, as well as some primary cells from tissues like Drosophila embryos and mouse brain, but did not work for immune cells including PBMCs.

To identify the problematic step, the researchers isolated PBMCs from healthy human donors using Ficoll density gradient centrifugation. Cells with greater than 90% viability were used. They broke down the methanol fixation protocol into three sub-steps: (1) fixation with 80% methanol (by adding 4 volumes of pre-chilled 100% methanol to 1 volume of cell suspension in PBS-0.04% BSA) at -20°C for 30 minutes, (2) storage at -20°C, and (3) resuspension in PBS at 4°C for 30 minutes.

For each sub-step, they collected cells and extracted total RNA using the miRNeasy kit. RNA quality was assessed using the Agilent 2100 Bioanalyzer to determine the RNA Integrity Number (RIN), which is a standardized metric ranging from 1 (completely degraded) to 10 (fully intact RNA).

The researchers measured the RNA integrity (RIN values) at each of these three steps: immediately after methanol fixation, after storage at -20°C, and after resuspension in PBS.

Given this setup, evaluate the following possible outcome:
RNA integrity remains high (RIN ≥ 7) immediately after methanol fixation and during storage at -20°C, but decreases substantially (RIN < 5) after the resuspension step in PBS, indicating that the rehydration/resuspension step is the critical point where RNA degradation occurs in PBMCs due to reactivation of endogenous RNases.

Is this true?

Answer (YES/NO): YES